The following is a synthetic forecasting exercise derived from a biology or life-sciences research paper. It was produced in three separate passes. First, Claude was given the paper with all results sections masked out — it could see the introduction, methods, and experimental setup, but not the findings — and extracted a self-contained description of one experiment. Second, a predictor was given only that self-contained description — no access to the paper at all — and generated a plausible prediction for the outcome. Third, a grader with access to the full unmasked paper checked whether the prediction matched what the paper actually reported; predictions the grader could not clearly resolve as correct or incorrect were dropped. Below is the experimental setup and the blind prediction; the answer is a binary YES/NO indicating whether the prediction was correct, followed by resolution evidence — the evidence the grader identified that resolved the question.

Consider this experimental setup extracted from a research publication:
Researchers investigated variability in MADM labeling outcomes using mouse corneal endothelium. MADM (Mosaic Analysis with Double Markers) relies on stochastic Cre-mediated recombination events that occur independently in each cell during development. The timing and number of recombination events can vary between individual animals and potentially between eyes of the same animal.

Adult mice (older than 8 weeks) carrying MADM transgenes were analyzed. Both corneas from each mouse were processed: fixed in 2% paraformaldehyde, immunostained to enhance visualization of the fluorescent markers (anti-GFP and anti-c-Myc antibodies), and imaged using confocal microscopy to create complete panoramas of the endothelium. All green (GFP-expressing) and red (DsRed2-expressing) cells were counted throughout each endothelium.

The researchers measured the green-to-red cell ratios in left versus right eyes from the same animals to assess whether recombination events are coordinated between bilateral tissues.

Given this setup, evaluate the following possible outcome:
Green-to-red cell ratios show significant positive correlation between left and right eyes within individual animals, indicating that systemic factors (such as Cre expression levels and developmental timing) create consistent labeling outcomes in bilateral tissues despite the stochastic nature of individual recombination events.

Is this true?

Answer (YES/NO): NO